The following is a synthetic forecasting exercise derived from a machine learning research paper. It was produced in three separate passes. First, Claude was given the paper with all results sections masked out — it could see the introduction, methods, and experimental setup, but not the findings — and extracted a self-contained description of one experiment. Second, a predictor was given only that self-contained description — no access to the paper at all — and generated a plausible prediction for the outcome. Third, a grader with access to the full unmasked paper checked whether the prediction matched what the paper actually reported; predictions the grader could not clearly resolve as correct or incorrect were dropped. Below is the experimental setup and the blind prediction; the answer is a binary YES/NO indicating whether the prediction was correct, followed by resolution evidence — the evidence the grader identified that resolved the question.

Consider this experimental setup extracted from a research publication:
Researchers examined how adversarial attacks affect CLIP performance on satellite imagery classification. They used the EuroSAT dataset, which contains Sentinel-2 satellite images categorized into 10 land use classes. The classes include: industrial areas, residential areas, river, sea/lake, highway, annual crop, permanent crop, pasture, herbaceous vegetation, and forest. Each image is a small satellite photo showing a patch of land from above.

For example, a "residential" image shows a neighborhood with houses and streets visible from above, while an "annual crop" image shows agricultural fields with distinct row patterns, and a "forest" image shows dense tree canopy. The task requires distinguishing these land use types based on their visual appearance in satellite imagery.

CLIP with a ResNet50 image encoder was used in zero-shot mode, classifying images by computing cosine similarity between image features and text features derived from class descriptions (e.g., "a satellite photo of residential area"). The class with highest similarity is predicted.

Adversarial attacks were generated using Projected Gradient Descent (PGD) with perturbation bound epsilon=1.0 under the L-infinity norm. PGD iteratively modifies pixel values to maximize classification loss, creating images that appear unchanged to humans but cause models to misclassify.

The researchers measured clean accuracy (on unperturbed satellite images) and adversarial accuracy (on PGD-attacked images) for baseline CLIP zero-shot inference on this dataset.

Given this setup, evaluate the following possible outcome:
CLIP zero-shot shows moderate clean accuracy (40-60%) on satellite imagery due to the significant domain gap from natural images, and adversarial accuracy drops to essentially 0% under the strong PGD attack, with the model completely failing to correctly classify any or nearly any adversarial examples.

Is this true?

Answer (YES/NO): NO